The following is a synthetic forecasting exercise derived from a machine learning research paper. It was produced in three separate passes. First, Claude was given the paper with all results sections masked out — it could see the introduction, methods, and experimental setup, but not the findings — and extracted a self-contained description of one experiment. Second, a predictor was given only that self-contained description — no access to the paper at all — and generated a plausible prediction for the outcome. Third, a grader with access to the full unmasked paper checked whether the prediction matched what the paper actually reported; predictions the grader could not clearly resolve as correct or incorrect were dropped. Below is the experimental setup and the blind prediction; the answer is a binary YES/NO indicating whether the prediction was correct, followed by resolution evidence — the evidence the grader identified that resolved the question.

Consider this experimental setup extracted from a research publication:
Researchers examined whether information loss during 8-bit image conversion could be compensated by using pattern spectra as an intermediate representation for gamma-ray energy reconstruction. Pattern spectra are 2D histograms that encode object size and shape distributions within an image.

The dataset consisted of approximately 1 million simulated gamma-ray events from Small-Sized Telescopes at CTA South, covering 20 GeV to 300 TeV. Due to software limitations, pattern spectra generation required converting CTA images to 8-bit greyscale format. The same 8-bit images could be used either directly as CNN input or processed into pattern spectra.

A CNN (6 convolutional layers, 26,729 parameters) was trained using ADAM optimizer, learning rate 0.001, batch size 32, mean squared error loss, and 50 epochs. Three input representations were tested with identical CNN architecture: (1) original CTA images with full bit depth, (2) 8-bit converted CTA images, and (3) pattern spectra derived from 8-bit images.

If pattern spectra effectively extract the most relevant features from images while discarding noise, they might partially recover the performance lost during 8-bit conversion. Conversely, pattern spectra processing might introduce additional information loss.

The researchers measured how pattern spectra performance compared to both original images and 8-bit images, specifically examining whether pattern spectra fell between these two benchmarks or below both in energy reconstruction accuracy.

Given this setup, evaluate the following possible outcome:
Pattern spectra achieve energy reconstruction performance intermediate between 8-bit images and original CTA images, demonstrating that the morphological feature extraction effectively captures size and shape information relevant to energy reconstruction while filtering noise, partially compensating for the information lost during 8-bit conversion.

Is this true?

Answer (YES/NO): NO